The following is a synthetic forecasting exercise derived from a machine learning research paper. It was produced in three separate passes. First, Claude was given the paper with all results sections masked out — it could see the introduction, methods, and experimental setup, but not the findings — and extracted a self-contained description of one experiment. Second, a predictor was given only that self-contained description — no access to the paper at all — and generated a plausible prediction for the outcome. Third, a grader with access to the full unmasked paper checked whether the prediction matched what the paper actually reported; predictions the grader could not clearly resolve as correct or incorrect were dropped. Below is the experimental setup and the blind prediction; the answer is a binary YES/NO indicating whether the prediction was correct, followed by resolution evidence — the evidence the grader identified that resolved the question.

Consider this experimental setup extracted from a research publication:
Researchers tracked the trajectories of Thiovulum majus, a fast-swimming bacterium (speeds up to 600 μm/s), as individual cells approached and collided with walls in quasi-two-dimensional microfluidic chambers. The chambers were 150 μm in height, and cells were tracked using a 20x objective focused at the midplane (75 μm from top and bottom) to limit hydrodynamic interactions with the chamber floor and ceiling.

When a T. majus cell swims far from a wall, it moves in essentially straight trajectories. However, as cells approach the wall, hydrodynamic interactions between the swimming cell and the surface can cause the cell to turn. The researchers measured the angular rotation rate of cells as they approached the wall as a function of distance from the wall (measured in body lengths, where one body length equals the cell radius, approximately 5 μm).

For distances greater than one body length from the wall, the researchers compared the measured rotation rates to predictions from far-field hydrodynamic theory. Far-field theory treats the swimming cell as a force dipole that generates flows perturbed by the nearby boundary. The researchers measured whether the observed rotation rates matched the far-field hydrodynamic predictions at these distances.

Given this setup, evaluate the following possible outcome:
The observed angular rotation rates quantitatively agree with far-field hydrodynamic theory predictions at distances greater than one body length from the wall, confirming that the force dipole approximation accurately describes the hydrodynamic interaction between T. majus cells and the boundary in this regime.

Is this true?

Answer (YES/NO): YES